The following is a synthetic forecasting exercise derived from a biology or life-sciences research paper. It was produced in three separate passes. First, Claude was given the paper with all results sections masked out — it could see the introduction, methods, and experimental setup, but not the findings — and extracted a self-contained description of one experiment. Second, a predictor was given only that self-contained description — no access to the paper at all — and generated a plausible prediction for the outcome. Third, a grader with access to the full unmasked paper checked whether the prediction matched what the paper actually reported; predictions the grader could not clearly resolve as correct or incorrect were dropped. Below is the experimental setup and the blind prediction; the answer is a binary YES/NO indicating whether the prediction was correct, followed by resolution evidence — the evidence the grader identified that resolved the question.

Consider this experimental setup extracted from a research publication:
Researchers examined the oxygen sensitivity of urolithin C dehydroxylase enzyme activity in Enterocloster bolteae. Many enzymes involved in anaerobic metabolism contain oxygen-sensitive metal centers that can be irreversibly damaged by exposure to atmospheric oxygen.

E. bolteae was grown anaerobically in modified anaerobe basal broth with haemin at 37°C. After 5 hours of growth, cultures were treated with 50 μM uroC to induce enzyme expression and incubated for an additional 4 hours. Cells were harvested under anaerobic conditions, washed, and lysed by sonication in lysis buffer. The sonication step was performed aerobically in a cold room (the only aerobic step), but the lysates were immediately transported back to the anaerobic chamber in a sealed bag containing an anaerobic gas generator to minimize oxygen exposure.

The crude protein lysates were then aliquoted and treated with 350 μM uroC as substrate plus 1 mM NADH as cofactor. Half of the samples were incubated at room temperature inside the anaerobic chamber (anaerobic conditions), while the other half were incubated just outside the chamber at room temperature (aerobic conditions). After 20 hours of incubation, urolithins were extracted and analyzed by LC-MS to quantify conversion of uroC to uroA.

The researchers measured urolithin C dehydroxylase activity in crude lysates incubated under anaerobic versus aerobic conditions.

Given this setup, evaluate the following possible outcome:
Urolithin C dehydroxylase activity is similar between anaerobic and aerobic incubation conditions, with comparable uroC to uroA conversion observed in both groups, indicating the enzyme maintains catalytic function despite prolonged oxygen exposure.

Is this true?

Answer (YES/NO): NO